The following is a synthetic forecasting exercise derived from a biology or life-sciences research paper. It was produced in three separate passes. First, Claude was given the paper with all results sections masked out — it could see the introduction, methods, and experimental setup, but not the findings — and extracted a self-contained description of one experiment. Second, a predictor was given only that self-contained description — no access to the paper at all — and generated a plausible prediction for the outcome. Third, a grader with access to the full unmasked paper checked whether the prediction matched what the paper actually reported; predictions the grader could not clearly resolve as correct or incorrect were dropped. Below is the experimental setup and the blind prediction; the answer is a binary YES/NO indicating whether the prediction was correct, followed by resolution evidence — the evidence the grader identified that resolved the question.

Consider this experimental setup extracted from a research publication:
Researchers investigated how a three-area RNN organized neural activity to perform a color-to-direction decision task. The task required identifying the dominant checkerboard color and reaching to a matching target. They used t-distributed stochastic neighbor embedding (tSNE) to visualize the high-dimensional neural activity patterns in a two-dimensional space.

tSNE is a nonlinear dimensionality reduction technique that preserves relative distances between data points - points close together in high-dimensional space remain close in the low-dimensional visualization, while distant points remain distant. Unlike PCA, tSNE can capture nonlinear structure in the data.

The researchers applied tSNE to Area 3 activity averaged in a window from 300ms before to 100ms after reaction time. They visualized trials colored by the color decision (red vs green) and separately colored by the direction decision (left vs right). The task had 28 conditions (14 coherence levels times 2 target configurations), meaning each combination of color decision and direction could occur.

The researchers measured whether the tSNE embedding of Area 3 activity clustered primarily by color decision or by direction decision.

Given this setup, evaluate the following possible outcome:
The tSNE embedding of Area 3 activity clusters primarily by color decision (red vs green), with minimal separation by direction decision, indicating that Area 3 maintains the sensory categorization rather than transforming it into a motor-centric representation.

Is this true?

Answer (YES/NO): NO